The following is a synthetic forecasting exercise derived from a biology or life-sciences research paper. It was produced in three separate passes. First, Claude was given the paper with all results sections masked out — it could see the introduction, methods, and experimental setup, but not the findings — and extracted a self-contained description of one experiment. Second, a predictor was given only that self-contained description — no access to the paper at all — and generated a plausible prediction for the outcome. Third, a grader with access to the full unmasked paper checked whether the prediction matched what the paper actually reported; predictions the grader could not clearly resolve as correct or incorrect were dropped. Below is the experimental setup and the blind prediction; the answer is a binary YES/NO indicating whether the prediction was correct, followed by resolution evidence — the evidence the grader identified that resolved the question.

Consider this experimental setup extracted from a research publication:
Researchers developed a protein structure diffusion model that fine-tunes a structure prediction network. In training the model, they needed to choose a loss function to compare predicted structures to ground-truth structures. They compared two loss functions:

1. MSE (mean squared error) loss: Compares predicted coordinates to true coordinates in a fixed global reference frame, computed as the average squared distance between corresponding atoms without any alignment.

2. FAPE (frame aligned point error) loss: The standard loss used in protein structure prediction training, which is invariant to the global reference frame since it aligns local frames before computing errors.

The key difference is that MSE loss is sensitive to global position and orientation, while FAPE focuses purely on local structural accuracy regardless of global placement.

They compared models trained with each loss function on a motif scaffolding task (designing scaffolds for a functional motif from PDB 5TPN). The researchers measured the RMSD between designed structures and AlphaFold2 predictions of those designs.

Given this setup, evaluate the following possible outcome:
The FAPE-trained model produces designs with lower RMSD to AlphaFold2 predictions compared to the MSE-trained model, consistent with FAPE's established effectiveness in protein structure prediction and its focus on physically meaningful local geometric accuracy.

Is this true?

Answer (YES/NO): NO